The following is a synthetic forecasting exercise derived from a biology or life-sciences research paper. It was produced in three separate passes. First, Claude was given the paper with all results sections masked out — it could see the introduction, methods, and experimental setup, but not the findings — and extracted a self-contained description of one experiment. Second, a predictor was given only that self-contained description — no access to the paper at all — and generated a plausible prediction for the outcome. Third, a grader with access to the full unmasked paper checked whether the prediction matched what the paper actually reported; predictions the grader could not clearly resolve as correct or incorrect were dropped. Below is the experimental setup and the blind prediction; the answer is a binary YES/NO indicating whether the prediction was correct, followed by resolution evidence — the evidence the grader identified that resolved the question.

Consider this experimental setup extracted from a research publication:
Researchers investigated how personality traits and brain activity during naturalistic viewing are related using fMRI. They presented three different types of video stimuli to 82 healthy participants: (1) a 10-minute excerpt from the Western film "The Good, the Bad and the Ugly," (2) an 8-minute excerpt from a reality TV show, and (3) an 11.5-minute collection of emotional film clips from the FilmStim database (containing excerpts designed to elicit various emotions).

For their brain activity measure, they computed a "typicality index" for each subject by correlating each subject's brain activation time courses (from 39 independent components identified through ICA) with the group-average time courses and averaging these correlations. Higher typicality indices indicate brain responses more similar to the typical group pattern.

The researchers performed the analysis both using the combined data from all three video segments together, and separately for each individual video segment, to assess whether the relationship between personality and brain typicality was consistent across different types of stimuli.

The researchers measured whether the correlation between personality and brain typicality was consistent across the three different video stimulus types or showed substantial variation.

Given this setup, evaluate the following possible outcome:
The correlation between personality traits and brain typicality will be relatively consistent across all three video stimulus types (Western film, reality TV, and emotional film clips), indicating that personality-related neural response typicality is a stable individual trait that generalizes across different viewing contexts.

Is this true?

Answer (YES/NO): YES